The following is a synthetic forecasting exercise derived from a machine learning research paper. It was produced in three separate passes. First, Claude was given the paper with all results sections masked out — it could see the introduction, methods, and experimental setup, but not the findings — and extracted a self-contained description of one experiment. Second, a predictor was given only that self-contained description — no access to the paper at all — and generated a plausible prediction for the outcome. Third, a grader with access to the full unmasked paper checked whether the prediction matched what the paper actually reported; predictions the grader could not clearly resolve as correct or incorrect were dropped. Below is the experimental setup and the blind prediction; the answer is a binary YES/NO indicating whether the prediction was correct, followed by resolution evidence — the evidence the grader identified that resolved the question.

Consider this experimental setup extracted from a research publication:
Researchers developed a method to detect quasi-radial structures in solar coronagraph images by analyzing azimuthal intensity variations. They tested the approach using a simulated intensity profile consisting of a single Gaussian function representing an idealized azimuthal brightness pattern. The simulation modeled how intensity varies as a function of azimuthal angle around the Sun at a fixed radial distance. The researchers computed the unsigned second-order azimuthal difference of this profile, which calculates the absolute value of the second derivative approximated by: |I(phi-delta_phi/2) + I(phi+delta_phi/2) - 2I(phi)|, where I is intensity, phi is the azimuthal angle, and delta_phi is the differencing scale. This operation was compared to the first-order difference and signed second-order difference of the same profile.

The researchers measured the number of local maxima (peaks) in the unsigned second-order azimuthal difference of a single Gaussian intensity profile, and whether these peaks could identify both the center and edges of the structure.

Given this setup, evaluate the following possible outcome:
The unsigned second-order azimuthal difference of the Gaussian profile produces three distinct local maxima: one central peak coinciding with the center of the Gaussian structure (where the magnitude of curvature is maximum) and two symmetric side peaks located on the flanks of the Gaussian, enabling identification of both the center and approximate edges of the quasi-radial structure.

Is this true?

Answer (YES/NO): YES